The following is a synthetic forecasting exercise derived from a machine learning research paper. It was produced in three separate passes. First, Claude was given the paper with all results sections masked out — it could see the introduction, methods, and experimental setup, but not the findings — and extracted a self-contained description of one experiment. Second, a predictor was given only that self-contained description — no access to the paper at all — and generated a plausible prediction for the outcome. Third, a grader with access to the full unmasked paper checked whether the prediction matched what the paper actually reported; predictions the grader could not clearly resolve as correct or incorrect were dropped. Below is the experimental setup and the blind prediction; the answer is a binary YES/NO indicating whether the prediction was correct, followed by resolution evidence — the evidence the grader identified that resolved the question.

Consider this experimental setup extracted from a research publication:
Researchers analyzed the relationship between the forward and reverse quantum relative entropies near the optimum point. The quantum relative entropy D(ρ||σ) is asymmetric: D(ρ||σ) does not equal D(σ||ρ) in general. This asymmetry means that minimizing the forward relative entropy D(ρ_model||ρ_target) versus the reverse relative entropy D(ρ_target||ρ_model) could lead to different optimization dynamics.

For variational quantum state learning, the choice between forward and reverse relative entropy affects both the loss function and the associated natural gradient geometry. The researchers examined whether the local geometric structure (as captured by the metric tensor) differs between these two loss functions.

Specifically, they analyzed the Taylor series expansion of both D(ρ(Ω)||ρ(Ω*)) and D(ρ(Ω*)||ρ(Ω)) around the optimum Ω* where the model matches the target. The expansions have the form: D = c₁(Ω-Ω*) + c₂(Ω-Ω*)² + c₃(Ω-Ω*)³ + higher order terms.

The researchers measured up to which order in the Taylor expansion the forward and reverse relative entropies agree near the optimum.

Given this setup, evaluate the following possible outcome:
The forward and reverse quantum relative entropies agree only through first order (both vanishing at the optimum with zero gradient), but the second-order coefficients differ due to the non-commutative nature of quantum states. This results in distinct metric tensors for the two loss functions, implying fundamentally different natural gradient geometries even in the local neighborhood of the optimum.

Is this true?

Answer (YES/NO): NO